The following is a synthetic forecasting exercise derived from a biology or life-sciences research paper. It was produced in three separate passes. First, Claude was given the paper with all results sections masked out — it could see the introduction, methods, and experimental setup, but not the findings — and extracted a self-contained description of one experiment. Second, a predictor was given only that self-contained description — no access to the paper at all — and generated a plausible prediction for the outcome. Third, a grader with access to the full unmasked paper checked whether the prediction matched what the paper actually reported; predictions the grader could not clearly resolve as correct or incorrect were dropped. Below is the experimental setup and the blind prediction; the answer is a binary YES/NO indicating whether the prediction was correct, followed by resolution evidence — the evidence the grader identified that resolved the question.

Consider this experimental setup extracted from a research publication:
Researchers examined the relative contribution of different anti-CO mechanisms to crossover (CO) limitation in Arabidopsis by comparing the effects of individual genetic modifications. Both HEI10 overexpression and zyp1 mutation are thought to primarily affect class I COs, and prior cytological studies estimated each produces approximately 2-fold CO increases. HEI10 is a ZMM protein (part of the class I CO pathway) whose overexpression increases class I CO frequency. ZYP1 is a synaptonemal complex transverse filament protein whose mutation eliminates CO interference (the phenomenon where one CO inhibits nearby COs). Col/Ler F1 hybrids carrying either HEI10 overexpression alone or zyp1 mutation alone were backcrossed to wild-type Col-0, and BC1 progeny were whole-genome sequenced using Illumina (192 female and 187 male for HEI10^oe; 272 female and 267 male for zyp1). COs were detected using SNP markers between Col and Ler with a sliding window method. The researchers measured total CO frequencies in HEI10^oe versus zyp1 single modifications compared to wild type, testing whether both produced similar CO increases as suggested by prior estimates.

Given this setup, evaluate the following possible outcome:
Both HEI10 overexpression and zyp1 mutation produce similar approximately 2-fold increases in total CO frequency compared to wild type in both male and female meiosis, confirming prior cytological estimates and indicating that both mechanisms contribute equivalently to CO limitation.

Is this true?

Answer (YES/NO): NO